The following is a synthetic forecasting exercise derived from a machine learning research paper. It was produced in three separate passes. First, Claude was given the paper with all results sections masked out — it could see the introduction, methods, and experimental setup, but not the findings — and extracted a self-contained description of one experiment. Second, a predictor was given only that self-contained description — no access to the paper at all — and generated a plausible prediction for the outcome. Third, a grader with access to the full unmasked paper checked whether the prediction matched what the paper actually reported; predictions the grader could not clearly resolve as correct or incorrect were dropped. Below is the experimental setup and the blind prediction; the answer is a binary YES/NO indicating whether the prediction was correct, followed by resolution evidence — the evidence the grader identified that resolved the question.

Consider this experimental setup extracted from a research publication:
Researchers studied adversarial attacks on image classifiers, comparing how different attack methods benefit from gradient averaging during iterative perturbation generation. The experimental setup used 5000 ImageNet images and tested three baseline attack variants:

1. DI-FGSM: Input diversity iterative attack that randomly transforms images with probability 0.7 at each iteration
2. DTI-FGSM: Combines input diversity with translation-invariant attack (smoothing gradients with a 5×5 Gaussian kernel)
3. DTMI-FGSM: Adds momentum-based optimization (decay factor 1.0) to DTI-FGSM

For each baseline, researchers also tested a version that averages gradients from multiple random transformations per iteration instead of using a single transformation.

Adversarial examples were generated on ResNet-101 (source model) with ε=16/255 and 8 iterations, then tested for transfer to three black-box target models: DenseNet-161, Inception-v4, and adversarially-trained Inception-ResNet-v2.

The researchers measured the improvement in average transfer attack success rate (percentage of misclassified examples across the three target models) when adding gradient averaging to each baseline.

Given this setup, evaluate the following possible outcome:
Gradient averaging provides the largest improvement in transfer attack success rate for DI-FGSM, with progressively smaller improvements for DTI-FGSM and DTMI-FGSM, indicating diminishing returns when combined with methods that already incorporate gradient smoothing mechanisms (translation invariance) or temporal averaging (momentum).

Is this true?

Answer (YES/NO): NO